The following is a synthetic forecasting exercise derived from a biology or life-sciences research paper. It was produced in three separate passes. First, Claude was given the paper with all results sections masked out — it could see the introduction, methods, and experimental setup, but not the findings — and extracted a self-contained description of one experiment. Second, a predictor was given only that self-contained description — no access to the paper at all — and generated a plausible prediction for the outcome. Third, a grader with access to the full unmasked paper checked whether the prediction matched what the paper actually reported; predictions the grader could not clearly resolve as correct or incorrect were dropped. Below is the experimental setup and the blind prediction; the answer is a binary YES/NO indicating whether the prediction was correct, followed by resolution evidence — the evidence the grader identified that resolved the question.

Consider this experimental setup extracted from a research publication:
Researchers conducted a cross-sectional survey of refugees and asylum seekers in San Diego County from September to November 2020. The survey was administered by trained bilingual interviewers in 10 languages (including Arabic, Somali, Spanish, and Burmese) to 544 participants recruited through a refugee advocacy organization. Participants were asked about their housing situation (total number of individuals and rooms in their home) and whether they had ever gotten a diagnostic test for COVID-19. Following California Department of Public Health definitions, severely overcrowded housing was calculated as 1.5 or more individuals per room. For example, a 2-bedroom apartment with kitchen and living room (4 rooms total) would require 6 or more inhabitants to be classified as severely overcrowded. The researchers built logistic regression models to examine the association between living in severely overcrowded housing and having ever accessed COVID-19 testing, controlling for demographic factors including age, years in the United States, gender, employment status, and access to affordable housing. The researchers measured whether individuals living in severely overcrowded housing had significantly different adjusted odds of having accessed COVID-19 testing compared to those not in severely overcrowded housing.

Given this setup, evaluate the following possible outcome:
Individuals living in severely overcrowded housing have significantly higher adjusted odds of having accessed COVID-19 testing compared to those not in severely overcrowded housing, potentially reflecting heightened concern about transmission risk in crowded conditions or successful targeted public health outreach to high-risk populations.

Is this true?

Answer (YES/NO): NO